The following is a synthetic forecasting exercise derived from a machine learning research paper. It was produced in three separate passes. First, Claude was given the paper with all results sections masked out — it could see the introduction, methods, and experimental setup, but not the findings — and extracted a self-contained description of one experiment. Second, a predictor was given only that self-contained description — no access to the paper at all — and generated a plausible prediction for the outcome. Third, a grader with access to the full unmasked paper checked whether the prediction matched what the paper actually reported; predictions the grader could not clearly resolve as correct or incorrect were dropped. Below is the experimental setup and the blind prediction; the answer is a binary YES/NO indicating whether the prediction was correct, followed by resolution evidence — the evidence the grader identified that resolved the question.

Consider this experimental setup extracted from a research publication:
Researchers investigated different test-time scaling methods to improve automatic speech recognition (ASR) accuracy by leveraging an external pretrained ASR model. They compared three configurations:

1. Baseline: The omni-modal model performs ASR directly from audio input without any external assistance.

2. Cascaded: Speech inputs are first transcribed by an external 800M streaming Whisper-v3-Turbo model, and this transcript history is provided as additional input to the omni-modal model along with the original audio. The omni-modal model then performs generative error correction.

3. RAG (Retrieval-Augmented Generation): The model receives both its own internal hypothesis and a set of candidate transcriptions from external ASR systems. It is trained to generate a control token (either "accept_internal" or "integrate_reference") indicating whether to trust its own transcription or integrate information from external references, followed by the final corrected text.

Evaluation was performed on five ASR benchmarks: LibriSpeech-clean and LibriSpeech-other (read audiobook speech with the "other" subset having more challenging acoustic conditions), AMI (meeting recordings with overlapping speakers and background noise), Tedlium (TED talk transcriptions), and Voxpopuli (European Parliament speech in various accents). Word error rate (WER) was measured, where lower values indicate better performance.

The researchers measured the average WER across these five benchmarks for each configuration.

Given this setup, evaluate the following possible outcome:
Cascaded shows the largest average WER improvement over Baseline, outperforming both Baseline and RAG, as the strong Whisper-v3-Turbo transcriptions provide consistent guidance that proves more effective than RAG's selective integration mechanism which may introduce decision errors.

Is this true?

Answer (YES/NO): NO